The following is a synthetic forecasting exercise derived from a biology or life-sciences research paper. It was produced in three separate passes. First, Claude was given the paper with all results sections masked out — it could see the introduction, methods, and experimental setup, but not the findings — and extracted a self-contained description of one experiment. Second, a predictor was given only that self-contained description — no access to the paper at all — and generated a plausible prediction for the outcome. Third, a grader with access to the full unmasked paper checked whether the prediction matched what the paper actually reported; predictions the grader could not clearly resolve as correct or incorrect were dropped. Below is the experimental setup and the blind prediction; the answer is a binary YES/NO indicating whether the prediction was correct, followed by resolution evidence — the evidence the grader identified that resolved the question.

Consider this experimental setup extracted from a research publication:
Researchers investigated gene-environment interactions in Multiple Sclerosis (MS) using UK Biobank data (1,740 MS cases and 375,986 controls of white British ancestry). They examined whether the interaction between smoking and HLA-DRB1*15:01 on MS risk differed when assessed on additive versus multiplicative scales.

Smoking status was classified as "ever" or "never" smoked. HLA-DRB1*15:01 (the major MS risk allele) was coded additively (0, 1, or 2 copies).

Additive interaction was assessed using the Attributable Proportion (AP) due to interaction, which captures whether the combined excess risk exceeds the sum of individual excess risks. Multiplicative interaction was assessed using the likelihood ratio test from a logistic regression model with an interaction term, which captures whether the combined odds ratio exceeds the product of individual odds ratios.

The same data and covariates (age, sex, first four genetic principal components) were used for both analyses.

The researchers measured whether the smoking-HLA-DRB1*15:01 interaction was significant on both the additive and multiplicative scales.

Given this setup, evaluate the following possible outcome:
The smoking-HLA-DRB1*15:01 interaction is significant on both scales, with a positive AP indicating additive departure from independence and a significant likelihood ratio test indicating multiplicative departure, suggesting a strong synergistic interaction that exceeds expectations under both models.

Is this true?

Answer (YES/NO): NO